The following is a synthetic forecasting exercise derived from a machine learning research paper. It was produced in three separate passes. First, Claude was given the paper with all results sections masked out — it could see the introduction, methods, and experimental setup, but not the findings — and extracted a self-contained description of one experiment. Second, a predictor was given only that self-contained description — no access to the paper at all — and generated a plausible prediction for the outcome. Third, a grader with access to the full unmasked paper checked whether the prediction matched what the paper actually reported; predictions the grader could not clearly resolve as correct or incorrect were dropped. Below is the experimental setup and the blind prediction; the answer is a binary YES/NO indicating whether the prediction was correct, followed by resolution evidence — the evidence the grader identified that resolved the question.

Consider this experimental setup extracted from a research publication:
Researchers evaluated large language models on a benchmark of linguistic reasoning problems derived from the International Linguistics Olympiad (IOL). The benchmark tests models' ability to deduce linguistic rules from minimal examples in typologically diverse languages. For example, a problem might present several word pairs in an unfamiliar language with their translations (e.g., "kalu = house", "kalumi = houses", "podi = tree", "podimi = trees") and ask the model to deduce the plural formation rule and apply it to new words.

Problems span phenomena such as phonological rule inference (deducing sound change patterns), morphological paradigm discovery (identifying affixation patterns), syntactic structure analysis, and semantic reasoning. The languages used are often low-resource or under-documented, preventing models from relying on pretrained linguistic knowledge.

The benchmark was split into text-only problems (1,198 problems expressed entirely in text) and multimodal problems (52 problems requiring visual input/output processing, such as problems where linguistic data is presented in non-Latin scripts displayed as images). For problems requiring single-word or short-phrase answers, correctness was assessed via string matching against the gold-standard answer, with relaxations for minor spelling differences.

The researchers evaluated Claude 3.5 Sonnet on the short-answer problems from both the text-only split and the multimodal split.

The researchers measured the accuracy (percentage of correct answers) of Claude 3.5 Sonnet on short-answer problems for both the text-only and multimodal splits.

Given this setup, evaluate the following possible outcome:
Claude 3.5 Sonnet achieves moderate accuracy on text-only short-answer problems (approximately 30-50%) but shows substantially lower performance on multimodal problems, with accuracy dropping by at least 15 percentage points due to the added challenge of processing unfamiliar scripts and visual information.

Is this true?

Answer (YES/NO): YES